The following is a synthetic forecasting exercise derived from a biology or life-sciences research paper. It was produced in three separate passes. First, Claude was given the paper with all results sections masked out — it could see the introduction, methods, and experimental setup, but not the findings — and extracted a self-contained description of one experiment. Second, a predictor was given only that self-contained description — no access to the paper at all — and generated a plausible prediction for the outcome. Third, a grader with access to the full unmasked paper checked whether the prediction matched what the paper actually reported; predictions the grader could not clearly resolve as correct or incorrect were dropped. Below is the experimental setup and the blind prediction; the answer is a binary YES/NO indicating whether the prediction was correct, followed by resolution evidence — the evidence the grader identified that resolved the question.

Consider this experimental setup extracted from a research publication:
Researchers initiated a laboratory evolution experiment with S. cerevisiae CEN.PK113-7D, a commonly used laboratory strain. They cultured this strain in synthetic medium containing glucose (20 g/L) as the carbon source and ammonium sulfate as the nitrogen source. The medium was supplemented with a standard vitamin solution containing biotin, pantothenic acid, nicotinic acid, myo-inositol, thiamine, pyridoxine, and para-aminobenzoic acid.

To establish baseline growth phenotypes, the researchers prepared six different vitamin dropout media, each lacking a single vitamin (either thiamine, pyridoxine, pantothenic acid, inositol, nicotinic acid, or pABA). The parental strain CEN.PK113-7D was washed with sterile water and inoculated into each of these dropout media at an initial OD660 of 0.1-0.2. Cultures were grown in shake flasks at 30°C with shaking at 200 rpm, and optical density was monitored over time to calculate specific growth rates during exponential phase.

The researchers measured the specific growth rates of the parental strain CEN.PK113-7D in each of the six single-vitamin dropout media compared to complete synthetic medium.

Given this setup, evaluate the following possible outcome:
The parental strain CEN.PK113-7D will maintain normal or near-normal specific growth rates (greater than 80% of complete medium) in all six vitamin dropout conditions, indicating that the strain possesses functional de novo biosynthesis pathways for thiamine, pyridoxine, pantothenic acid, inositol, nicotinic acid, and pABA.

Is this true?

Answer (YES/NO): NO